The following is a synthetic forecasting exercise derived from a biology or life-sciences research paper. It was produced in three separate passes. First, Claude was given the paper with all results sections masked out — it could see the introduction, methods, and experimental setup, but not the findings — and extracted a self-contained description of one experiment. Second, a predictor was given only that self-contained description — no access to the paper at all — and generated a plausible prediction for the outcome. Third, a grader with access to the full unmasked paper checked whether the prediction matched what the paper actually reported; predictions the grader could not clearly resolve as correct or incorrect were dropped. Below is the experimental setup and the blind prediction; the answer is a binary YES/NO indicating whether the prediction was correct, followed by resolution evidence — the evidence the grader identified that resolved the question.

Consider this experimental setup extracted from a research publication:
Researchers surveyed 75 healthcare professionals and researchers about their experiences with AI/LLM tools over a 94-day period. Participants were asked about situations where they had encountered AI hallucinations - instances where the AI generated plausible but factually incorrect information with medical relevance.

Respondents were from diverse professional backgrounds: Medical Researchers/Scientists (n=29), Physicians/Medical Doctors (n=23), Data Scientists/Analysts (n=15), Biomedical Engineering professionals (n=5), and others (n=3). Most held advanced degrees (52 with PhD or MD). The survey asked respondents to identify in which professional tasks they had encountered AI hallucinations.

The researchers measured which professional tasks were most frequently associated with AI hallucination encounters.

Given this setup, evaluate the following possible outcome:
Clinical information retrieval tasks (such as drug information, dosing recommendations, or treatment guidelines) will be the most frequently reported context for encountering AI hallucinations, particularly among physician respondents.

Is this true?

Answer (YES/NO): NO